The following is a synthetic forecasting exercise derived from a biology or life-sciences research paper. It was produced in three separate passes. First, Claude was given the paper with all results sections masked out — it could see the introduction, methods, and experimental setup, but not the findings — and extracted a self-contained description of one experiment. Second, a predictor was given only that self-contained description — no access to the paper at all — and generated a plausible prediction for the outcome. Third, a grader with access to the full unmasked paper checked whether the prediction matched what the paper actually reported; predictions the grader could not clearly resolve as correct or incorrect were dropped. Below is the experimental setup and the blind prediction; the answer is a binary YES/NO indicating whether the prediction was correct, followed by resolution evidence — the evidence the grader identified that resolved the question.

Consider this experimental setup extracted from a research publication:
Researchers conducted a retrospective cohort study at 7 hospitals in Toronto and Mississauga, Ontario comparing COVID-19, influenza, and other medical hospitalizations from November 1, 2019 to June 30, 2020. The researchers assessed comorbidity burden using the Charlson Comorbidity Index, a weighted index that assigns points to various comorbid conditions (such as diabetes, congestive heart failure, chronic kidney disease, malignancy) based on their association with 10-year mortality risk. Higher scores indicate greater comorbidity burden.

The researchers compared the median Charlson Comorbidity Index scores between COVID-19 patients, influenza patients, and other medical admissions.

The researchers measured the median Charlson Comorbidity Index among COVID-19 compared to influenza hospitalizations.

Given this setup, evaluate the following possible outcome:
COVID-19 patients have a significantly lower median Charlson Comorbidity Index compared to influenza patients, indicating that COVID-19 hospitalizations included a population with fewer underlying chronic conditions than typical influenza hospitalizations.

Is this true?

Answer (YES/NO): YES